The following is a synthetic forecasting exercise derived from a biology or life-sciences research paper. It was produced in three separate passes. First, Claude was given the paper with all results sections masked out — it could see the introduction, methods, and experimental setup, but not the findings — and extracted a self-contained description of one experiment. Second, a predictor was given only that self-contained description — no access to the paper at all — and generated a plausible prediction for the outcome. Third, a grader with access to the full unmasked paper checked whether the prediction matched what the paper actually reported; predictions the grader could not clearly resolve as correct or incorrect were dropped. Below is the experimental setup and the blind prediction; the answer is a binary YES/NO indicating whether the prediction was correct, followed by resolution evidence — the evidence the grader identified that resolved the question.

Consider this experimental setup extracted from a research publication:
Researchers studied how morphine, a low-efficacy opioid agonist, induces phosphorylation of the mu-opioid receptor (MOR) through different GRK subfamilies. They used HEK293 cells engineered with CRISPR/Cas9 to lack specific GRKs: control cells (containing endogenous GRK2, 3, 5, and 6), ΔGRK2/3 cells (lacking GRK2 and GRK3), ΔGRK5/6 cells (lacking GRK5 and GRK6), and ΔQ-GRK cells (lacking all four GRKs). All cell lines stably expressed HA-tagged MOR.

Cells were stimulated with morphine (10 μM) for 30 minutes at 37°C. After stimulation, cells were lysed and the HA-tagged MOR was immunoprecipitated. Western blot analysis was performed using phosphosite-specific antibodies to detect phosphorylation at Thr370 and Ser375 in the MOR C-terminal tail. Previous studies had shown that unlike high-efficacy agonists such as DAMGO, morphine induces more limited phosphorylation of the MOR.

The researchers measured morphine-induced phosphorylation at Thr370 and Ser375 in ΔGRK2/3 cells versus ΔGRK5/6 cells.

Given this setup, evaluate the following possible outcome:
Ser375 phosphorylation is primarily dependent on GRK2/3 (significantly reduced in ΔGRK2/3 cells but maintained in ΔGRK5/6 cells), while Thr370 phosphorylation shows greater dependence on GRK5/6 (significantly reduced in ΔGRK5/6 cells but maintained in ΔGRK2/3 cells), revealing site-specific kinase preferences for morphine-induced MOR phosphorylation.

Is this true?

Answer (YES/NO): NO